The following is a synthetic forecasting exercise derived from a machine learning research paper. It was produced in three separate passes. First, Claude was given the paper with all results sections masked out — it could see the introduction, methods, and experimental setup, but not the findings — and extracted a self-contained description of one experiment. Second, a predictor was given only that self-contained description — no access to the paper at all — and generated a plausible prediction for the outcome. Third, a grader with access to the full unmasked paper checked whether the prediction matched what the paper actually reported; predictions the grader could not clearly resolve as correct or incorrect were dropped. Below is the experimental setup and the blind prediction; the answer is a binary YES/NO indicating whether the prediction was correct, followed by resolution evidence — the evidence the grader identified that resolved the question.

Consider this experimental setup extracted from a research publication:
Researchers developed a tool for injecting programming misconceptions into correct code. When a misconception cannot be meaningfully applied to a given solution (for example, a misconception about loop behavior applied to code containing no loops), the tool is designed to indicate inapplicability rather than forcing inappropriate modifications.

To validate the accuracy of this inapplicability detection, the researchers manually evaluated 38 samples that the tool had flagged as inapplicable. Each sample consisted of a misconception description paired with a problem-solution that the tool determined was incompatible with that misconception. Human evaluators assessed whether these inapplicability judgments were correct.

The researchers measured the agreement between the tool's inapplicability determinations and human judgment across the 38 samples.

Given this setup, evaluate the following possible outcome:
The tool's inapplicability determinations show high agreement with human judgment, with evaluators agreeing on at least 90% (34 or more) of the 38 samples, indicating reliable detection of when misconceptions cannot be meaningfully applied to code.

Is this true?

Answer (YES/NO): YES